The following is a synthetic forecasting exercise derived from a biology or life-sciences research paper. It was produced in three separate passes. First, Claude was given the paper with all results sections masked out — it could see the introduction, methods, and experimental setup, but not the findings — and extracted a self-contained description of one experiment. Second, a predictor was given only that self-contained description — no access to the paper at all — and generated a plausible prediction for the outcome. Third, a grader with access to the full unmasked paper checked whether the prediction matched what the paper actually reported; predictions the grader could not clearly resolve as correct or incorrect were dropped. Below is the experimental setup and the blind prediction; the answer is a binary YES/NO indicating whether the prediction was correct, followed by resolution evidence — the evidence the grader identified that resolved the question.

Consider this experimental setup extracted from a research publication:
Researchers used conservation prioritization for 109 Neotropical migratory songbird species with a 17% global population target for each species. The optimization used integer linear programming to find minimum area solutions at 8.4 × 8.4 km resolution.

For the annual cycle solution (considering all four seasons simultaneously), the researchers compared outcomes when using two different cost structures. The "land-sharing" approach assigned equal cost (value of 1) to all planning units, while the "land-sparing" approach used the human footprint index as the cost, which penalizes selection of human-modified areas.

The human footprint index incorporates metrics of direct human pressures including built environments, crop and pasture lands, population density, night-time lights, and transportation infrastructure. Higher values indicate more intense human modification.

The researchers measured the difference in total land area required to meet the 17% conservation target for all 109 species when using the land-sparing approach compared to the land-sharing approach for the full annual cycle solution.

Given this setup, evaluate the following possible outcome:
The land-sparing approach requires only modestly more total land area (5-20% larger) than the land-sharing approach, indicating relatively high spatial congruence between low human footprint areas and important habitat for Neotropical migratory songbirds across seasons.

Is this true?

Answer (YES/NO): NO